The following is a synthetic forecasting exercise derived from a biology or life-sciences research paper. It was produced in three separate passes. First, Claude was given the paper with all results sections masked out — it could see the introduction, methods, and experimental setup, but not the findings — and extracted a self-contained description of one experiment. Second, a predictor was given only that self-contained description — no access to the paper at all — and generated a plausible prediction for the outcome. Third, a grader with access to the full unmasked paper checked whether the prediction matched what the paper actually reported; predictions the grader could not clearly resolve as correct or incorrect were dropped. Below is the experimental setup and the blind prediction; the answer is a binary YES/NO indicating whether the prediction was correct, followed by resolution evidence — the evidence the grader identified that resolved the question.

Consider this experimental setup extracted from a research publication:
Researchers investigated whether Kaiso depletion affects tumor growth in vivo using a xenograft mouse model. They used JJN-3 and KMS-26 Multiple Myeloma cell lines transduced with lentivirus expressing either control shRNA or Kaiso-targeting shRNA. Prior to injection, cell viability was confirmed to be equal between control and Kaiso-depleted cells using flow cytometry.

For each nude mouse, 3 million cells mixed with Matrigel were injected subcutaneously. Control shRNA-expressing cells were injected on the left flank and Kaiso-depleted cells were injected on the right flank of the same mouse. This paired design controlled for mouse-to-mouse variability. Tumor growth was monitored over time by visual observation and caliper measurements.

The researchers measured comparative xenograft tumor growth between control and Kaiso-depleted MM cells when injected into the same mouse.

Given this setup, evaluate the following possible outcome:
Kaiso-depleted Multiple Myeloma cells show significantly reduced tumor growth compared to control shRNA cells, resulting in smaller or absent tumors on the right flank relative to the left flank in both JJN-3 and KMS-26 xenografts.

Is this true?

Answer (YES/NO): YES